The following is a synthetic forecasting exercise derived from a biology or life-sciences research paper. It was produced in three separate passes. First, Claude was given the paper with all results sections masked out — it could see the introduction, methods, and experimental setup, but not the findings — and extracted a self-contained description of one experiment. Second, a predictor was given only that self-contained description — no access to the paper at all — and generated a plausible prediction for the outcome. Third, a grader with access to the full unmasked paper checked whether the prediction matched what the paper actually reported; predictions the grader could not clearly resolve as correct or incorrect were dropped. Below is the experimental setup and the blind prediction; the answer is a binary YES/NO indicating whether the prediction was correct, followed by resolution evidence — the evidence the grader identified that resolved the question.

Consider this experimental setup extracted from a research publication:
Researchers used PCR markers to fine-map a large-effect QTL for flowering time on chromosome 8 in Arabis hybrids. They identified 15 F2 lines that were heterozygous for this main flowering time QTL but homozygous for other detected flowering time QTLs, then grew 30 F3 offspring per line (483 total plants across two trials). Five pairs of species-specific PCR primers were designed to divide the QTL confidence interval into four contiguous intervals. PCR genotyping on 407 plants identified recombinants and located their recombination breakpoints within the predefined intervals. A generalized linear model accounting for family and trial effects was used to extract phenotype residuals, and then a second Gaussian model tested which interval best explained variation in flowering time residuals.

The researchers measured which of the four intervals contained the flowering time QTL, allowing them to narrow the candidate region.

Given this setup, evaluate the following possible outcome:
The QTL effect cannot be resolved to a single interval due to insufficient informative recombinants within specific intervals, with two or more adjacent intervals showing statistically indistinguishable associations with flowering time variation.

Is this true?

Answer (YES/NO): NO